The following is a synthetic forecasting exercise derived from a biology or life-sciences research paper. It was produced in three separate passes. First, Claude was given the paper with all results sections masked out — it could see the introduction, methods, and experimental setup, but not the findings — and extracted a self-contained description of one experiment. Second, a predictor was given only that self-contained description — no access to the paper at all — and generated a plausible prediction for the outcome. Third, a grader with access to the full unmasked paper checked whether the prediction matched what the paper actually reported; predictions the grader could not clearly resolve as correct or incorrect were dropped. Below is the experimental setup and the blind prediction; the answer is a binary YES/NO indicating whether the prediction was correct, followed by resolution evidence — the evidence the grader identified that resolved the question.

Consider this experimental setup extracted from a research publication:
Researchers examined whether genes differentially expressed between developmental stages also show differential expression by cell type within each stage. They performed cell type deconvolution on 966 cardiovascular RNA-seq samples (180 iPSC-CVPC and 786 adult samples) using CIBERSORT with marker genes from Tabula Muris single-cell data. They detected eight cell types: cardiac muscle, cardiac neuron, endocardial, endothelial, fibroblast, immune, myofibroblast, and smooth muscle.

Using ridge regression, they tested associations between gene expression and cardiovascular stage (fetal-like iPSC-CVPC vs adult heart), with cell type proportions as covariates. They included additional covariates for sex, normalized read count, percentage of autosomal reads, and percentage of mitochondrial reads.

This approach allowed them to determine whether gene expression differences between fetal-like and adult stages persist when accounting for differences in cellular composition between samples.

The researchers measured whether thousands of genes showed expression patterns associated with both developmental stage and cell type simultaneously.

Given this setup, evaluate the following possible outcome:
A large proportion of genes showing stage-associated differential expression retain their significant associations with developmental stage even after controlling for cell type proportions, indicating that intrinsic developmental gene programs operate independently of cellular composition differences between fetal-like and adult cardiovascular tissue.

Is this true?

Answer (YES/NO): YES